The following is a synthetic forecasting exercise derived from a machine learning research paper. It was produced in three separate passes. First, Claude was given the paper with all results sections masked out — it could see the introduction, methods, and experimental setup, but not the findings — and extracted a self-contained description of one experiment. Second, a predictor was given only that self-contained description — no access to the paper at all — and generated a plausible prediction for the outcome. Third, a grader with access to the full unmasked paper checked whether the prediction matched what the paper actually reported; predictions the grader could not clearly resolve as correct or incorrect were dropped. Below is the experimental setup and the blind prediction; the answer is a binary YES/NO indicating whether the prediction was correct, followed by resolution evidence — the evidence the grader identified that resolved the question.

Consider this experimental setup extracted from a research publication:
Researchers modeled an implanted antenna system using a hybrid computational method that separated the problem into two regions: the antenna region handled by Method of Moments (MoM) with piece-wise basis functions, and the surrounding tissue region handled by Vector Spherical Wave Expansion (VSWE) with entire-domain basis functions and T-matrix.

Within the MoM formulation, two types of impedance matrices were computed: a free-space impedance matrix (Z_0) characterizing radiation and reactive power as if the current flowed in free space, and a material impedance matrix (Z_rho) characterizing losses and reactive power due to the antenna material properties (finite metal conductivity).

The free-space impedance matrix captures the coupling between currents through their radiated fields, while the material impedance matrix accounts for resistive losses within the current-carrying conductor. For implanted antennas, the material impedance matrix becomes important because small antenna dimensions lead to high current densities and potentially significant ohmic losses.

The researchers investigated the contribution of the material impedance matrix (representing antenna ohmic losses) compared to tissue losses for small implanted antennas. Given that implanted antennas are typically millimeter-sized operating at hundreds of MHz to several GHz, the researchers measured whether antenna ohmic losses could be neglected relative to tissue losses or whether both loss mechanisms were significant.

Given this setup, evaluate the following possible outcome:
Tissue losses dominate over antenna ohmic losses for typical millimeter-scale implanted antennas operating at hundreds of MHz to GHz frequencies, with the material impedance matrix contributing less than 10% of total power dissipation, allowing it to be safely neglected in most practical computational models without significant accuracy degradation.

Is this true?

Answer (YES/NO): NO